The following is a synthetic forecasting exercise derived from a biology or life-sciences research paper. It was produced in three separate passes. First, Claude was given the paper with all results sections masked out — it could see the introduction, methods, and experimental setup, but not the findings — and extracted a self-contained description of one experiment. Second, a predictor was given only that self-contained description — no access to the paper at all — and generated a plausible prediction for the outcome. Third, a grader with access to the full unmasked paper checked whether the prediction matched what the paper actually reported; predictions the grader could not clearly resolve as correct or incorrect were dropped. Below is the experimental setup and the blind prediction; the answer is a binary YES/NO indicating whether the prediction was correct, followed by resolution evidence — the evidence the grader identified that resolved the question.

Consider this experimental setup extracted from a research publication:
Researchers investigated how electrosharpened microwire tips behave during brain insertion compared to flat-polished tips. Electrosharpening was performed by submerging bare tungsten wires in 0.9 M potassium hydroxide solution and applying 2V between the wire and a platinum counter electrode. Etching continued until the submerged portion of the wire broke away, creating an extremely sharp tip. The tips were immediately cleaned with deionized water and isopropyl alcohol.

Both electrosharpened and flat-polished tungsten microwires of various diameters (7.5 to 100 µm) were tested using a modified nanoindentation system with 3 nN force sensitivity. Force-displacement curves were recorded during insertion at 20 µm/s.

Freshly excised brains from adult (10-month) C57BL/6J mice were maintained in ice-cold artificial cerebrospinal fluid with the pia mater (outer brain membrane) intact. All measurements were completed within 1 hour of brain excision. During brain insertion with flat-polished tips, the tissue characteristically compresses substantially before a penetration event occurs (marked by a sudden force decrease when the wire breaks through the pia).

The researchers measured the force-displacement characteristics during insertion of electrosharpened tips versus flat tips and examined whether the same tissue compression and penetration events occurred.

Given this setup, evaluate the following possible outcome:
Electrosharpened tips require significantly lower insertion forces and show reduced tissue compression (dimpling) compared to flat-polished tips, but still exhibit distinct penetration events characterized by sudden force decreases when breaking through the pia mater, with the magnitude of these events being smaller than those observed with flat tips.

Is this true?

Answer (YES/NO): NO